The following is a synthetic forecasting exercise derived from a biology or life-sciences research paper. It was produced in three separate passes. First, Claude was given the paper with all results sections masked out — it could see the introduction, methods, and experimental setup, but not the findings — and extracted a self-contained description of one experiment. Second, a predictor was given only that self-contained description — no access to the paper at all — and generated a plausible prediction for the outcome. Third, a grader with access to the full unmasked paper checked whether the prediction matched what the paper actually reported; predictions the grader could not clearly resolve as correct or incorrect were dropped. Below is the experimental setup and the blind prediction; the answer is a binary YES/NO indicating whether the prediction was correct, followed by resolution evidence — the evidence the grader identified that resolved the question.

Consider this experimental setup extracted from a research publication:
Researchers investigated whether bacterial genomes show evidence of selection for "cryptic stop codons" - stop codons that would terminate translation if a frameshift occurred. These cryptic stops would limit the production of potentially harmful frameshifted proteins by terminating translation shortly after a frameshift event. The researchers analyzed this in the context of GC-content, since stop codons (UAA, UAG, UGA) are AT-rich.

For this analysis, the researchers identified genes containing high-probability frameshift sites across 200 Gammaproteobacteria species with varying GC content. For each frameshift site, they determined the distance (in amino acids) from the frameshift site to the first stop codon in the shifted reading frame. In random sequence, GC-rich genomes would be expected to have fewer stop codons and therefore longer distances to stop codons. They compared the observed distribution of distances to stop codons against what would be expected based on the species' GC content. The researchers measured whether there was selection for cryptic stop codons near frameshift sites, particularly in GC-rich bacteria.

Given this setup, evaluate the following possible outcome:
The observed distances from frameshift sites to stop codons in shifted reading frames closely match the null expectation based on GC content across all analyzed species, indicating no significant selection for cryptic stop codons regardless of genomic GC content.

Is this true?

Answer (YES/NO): NO